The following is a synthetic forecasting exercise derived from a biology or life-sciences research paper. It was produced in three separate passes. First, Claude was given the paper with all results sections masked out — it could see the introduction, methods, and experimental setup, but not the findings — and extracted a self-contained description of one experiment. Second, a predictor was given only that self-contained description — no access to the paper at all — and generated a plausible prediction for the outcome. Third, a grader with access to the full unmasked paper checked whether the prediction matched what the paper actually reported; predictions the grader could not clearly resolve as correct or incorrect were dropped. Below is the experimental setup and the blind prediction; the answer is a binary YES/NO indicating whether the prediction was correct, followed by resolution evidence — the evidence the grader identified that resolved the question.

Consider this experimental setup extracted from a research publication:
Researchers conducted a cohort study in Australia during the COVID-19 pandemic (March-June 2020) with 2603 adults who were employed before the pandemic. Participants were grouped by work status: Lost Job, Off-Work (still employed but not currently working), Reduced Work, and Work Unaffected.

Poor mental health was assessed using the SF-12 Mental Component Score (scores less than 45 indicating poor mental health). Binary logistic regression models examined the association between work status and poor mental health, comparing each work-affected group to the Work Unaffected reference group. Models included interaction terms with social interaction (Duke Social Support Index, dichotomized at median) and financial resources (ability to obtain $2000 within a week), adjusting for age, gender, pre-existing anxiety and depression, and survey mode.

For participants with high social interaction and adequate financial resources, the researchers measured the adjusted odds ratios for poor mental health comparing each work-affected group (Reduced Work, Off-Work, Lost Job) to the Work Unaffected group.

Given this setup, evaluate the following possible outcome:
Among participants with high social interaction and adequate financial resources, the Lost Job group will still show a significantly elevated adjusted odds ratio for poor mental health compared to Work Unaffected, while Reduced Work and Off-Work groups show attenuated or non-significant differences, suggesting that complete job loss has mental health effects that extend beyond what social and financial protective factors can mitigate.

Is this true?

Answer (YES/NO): NO